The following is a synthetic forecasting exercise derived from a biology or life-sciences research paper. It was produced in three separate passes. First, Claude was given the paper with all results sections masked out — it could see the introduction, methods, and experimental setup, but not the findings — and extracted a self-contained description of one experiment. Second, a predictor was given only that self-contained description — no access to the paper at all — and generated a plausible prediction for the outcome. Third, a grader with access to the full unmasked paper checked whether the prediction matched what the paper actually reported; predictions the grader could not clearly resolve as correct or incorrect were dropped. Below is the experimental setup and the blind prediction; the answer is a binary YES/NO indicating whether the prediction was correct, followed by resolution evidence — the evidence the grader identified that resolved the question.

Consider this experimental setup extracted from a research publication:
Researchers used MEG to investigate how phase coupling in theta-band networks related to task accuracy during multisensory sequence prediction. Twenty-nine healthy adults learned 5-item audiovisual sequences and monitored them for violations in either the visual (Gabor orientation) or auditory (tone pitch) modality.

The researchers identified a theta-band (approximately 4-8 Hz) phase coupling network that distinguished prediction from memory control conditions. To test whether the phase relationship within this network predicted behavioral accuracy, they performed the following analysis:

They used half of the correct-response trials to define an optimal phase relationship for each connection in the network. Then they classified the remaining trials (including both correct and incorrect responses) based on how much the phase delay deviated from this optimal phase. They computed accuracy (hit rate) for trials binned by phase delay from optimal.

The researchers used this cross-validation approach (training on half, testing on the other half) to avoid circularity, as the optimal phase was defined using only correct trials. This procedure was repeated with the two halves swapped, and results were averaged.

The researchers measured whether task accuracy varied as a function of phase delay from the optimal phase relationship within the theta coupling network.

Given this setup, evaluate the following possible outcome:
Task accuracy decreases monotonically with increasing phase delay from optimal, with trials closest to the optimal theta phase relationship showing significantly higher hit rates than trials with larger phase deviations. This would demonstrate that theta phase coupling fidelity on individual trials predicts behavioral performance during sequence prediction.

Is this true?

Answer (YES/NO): NO